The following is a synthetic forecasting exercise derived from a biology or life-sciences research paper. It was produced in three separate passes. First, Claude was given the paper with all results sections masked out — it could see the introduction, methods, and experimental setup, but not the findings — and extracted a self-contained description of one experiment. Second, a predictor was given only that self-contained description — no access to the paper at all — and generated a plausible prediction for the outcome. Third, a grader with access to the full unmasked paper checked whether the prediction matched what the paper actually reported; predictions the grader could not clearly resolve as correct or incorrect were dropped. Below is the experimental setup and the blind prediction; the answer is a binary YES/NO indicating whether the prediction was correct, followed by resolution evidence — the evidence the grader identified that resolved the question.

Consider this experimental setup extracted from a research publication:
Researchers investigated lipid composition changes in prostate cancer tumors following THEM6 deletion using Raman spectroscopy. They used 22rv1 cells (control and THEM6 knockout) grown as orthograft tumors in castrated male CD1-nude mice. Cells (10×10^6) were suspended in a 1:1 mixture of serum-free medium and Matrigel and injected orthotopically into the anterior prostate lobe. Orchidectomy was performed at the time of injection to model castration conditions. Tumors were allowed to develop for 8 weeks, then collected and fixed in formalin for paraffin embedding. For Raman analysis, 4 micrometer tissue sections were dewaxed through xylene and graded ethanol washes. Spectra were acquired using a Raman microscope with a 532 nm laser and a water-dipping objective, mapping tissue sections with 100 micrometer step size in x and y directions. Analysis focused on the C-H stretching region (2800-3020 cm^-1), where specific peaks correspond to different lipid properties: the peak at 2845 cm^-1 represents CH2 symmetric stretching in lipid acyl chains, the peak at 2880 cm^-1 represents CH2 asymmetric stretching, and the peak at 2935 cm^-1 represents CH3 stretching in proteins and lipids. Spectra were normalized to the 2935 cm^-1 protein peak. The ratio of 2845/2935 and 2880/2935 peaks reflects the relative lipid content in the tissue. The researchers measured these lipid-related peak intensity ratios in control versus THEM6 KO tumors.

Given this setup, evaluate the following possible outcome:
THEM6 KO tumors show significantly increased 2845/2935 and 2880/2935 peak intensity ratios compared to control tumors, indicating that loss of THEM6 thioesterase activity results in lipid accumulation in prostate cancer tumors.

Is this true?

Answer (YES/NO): NO